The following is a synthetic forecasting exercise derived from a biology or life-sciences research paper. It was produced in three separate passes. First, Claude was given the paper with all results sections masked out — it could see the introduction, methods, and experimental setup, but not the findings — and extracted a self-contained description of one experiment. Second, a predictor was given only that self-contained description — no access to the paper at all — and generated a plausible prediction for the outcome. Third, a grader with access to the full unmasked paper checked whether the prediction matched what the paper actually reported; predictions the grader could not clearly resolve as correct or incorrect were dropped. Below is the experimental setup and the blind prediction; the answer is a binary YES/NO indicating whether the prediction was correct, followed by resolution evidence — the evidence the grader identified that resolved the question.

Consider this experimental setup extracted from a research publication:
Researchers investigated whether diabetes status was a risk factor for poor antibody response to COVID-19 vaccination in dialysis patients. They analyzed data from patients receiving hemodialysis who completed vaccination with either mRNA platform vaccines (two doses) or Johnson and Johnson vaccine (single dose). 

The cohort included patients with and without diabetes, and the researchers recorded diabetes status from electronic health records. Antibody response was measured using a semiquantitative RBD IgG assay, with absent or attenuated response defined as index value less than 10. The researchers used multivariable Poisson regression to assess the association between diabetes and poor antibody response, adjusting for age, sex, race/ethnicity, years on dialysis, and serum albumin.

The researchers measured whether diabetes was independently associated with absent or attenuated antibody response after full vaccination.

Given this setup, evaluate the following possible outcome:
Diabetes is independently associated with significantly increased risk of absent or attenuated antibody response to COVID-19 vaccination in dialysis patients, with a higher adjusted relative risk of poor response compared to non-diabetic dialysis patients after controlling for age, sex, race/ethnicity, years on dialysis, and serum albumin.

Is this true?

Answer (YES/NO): NO